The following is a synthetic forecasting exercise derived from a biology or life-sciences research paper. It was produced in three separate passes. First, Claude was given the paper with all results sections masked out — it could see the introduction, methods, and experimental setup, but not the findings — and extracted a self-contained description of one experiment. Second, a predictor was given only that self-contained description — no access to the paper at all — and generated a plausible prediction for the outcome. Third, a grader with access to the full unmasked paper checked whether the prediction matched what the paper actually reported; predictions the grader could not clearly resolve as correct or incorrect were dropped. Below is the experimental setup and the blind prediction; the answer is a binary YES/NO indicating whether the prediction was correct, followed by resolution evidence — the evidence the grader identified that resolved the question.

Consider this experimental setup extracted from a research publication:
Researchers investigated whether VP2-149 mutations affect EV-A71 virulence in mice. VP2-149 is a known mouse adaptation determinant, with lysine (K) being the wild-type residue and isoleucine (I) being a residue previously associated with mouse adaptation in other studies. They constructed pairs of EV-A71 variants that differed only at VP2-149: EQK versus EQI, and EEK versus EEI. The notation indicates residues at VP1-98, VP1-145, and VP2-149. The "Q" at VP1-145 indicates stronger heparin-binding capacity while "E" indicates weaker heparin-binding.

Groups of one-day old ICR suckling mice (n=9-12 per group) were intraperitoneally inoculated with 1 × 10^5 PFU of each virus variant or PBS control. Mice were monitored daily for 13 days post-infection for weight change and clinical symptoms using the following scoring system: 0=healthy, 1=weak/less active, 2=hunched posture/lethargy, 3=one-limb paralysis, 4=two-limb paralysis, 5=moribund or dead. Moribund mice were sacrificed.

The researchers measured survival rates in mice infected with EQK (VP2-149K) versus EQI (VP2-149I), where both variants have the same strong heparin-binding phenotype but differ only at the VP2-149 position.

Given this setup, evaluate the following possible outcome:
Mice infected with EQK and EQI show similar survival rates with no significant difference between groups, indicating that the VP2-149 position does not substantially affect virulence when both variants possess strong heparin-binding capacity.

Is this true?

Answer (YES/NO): NO